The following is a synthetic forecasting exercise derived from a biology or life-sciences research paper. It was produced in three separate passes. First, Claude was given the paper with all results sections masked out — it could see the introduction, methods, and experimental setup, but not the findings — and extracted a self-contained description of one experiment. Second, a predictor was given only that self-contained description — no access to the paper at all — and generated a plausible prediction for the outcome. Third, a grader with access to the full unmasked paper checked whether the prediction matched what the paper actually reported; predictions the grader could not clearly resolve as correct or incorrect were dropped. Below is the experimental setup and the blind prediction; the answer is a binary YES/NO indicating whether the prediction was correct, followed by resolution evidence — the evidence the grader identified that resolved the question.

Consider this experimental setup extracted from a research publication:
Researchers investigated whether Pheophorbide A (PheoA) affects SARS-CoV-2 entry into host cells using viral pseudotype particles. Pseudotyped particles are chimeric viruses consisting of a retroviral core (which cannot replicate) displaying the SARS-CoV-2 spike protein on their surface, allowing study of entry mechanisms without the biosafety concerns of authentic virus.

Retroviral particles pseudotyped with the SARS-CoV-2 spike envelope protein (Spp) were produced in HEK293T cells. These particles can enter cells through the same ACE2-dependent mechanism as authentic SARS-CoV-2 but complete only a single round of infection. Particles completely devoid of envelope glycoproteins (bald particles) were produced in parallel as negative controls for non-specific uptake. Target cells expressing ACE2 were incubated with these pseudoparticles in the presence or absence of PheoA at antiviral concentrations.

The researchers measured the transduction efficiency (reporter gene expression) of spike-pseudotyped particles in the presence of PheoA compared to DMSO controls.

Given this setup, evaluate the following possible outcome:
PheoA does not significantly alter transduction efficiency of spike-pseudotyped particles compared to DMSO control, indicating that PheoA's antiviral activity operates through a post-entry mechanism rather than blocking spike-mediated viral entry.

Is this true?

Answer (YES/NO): NO